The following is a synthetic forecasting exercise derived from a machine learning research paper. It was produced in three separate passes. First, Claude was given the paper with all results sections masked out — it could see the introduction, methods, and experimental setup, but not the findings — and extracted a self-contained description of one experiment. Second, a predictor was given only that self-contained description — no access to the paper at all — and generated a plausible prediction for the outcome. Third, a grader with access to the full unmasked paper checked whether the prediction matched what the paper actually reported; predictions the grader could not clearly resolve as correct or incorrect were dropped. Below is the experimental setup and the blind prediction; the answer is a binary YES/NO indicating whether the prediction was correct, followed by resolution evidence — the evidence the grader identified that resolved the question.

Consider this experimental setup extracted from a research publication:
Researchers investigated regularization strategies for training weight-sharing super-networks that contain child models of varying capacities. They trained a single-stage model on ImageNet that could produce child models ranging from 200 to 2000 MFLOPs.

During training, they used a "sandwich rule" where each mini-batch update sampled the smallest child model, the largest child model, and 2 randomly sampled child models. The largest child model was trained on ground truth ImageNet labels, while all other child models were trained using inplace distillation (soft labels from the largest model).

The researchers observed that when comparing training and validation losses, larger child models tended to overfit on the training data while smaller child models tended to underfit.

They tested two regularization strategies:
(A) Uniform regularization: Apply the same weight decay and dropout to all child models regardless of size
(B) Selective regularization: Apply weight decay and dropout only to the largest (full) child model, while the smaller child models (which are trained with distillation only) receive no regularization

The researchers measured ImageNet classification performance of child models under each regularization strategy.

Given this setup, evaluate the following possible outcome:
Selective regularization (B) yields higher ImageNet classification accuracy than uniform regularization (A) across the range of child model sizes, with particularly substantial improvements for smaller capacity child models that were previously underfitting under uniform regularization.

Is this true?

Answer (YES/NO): YES